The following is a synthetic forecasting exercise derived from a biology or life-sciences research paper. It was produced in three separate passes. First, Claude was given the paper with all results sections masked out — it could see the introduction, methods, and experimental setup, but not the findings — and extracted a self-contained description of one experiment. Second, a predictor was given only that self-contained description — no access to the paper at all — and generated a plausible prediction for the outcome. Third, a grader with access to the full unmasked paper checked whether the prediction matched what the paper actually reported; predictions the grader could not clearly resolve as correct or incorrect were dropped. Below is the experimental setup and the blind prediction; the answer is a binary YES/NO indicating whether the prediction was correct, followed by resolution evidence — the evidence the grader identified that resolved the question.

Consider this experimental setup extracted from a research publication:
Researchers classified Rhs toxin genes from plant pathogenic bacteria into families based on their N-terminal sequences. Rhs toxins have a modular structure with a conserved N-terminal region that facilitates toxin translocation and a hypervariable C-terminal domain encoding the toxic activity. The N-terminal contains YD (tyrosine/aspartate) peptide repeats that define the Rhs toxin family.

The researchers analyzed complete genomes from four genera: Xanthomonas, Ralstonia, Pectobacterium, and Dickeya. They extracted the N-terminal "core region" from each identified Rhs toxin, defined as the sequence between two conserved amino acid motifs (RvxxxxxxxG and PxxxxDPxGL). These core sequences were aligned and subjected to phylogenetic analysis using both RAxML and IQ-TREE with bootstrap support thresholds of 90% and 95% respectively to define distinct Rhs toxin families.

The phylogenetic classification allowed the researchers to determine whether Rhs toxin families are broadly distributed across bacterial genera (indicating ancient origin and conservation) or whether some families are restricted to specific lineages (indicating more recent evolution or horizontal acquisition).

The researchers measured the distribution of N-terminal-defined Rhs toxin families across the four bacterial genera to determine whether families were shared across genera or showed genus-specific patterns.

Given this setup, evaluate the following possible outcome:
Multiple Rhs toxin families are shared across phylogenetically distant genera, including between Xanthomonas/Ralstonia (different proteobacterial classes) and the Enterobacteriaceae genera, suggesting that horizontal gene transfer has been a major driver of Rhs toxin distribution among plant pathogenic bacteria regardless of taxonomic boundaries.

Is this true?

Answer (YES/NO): NO